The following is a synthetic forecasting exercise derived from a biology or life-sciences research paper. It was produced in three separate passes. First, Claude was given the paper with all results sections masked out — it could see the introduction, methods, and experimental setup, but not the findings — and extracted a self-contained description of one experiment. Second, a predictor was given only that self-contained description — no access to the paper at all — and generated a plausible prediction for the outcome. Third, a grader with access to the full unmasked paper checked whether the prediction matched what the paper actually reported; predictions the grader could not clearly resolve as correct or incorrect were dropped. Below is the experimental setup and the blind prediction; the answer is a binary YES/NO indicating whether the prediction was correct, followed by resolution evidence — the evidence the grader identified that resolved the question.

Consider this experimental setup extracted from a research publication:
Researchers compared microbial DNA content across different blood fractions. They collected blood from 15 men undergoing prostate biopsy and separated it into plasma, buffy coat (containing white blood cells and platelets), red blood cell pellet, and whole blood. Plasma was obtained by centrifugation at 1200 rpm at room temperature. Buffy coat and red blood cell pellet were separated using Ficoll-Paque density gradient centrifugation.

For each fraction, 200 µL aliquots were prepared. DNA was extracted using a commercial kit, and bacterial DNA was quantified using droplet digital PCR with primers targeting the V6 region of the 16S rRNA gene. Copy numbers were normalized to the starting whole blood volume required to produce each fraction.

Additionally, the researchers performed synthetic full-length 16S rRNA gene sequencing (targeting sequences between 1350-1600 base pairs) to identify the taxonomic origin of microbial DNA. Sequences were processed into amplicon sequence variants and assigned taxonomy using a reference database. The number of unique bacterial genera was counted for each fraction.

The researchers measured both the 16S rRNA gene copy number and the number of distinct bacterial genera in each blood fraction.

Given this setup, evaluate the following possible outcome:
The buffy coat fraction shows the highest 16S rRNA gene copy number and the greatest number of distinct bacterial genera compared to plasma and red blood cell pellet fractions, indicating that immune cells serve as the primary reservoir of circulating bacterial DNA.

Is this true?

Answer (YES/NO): NO